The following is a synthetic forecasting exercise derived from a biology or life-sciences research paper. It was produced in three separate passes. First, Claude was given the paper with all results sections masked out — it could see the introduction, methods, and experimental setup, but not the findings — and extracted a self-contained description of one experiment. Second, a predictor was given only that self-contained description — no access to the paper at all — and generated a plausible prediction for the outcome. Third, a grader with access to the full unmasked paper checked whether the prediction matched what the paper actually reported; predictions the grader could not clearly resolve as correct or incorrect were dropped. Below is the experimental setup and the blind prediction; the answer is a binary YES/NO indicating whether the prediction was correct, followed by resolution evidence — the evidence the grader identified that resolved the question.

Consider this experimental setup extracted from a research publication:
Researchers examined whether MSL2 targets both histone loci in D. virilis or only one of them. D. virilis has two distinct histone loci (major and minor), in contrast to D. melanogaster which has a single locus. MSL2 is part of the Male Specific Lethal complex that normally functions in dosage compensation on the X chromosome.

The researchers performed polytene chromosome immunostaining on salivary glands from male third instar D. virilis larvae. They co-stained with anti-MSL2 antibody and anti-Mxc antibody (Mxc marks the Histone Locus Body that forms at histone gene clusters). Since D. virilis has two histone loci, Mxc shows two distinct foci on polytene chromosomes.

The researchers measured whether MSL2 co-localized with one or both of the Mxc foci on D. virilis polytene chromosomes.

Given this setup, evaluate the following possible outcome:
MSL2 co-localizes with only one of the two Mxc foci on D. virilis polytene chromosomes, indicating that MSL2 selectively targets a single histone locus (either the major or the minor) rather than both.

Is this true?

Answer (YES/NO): YES